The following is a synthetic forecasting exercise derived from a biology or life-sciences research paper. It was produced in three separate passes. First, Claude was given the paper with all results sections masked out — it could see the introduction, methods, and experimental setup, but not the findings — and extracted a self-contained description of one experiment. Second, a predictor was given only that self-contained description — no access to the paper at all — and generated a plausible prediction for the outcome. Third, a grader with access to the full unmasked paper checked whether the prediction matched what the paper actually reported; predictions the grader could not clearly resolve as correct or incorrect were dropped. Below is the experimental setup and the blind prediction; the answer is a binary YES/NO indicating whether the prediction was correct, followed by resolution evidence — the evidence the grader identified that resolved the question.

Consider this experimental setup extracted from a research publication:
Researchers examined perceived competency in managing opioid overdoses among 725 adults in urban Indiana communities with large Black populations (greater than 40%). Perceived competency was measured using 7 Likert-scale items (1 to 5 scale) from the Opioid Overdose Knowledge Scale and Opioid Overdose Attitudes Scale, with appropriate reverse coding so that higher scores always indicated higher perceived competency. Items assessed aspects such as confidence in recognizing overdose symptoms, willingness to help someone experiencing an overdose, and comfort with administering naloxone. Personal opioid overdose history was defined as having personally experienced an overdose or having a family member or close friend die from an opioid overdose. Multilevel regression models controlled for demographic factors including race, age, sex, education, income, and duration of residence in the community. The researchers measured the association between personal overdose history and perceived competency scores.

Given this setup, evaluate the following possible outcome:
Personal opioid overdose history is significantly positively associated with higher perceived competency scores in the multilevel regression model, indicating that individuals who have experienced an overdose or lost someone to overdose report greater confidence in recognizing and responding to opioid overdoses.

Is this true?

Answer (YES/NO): YES